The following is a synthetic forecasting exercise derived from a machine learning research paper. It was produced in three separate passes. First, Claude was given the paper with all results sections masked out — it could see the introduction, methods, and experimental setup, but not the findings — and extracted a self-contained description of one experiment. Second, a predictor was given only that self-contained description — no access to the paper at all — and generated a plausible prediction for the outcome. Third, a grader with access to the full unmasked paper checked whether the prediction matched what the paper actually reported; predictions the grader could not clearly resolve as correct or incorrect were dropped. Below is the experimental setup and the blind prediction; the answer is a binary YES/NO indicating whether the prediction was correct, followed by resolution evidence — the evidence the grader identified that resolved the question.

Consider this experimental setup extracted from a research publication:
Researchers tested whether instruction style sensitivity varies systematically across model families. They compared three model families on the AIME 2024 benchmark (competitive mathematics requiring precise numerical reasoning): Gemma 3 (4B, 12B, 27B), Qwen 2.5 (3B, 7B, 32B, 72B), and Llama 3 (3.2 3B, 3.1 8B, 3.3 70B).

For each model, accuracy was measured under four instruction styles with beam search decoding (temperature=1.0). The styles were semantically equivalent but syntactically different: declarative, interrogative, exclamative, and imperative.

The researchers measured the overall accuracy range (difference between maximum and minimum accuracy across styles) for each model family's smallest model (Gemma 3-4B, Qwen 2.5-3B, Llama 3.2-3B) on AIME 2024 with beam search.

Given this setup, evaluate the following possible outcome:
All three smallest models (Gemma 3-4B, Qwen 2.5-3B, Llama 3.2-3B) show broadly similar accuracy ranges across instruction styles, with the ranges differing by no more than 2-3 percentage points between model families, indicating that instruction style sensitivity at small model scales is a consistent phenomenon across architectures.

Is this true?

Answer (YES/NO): NO